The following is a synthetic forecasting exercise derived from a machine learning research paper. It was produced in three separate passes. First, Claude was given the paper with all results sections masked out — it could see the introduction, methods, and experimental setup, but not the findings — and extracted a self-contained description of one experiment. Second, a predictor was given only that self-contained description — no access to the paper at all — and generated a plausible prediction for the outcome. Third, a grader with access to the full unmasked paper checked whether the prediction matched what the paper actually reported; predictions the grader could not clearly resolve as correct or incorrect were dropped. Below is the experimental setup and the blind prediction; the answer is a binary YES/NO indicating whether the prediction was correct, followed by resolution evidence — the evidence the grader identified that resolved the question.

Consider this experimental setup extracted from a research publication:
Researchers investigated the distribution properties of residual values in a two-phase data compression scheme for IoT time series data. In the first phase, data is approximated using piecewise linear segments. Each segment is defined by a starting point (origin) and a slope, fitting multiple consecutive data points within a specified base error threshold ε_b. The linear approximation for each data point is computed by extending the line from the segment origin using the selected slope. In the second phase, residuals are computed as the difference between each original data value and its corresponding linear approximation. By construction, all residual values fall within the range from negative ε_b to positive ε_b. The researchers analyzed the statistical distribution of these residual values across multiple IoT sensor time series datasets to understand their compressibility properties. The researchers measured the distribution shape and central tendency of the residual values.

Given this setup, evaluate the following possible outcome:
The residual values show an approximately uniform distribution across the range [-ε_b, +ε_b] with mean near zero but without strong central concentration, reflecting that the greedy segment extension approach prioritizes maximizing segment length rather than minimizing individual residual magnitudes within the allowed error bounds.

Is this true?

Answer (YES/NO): NO